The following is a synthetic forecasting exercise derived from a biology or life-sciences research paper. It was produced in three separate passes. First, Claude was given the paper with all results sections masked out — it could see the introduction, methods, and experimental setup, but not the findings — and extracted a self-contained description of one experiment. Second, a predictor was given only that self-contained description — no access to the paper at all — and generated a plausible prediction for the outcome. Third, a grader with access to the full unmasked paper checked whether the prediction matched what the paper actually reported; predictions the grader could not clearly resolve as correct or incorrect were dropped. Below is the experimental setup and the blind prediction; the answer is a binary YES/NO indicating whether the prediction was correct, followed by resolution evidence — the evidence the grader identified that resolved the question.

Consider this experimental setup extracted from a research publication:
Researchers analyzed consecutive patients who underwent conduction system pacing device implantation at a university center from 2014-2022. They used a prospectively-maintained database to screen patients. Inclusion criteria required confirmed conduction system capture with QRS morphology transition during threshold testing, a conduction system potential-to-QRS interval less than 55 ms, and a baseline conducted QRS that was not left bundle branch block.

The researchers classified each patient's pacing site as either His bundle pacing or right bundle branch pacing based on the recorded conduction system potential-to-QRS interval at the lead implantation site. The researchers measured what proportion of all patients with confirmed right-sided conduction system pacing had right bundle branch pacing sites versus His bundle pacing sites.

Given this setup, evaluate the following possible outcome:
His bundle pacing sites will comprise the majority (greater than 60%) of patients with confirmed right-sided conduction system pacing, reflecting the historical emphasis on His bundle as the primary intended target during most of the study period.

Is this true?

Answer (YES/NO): YES